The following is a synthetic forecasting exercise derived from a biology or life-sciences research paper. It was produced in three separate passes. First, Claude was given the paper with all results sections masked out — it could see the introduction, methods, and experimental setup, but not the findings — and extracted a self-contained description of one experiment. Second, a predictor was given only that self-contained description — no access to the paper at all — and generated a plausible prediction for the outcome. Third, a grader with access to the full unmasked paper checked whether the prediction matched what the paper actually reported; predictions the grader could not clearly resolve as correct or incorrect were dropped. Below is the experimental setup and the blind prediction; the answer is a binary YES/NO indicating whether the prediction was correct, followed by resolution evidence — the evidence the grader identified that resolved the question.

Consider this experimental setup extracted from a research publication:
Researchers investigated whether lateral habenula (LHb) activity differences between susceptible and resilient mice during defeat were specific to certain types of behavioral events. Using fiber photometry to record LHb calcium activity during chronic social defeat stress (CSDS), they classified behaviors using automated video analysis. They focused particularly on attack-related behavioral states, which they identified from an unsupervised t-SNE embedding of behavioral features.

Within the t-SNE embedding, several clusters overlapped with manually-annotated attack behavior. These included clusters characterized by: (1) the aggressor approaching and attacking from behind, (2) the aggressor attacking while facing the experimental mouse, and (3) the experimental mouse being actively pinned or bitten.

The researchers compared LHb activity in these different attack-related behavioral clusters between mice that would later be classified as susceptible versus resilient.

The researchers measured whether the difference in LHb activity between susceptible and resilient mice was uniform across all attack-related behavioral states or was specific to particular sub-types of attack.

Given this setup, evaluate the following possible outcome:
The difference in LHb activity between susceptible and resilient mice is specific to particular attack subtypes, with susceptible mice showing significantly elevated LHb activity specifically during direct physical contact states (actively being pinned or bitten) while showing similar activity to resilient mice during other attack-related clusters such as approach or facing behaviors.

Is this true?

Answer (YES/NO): NO